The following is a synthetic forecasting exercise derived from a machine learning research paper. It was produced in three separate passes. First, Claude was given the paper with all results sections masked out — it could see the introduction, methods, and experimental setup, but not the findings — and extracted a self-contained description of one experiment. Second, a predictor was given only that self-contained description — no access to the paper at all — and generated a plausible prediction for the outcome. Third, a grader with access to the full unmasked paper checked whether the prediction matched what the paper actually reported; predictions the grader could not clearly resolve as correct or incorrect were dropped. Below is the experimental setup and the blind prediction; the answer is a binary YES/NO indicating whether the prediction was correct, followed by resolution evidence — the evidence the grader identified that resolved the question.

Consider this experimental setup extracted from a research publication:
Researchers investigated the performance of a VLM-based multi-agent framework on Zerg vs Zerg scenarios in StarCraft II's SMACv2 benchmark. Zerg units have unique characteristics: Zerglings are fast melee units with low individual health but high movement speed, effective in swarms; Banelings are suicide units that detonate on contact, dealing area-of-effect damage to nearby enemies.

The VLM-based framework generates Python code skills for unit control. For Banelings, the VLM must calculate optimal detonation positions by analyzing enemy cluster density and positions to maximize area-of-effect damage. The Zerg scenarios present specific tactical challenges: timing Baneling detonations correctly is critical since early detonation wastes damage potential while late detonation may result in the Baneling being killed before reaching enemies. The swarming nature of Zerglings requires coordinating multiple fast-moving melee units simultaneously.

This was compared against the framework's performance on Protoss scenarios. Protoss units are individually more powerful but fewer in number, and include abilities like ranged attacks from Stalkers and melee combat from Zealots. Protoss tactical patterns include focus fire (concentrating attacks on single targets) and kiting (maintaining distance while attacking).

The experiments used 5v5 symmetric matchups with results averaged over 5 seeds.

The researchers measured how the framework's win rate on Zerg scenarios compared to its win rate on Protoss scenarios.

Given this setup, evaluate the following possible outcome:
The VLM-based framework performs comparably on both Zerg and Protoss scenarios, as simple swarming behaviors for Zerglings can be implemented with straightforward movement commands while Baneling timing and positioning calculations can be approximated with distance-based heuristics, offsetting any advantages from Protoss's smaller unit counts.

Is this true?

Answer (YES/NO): NO